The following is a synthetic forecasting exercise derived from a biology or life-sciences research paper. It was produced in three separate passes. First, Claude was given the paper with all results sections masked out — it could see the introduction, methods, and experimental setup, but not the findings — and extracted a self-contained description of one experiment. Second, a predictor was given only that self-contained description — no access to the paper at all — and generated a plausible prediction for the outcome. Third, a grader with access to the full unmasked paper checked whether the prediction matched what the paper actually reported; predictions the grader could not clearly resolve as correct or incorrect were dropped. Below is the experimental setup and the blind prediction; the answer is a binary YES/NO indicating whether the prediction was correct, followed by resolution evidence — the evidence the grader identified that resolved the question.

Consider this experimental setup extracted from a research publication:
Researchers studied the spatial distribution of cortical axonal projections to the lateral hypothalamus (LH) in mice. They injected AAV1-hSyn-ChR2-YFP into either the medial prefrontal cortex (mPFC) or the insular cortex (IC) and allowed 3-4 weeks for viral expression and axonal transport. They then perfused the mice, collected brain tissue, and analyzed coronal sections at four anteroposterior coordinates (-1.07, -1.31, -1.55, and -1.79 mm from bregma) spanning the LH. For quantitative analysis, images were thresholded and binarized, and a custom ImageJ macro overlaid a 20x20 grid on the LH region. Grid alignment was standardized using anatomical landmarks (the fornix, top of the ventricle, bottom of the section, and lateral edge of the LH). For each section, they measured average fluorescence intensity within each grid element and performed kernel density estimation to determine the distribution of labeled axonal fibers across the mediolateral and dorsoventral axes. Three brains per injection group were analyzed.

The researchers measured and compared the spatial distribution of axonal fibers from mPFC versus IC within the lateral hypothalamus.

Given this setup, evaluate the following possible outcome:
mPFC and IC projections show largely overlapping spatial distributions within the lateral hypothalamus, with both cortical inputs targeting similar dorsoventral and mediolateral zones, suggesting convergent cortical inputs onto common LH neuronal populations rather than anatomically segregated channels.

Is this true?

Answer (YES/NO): NO